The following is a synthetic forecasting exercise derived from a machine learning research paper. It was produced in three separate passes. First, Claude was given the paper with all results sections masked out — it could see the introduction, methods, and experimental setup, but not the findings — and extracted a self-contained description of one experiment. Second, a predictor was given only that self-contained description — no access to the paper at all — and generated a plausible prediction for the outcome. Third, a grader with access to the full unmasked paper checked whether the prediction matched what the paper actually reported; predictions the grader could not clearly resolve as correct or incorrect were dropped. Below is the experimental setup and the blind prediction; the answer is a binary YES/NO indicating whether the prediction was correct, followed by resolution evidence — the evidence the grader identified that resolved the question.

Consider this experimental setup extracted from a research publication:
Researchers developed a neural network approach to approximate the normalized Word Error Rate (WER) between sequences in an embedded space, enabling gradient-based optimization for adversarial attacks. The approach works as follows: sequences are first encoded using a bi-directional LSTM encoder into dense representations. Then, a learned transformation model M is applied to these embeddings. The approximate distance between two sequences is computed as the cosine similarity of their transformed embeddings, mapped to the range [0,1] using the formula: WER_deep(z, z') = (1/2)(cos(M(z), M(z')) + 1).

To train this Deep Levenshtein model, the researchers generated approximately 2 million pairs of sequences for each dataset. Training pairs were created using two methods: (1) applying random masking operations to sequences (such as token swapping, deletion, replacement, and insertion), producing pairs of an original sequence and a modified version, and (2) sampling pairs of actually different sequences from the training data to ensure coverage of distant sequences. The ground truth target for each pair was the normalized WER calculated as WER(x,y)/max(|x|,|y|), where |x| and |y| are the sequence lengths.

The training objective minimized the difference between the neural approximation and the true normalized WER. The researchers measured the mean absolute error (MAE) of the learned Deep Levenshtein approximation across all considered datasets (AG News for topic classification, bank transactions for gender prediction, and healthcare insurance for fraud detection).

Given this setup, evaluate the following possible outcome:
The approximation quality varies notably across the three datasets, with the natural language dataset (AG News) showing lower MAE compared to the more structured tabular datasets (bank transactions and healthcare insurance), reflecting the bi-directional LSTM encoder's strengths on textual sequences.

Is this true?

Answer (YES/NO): NO